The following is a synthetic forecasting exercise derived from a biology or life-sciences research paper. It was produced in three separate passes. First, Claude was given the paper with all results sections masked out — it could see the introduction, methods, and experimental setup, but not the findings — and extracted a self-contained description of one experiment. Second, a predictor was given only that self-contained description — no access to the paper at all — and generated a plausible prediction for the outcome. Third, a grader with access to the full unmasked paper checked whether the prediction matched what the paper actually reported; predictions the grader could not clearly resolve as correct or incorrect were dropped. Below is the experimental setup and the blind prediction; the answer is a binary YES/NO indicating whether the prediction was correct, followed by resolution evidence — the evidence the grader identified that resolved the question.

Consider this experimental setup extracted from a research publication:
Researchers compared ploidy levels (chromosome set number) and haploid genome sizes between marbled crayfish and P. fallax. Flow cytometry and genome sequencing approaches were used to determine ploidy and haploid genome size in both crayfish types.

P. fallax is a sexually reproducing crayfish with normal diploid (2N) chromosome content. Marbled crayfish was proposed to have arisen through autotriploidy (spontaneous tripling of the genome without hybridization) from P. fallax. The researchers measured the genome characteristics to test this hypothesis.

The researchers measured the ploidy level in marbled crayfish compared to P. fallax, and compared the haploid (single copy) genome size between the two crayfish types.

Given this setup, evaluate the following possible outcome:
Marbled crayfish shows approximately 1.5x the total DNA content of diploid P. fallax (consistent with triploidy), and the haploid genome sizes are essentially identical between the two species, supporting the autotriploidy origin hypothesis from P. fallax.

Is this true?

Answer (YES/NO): NO